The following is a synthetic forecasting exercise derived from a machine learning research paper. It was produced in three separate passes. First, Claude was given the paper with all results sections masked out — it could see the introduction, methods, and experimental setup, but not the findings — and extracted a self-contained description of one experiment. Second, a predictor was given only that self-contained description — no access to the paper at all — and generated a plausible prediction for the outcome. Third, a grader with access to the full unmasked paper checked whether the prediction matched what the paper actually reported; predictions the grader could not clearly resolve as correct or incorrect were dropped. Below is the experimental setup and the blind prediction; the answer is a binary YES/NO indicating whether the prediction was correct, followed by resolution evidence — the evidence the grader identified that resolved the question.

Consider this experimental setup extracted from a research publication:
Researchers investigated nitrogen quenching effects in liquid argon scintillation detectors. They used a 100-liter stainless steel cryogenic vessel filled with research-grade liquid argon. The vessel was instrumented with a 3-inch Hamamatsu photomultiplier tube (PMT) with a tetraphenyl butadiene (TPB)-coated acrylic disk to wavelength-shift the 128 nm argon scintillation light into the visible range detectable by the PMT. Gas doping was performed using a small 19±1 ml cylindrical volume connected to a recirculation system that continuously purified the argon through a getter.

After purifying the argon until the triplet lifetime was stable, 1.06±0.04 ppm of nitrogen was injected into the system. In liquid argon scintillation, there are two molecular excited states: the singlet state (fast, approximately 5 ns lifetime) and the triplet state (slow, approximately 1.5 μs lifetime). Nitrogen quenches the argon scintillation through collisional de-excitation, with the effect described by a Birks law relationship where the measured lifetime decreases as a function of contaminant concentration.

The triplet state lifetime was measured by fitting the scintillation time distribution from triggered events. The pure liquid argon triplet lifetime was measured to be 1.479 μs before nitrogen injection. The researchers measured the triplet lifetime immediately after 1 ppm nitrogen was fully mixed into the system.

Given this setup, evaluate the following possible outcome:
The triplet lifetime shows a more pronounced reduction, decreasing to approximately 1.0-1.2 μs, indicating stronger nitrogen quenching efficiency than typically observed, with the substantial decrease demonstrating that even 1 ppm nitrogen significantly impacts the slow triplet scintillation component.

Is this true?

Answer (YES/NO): NO